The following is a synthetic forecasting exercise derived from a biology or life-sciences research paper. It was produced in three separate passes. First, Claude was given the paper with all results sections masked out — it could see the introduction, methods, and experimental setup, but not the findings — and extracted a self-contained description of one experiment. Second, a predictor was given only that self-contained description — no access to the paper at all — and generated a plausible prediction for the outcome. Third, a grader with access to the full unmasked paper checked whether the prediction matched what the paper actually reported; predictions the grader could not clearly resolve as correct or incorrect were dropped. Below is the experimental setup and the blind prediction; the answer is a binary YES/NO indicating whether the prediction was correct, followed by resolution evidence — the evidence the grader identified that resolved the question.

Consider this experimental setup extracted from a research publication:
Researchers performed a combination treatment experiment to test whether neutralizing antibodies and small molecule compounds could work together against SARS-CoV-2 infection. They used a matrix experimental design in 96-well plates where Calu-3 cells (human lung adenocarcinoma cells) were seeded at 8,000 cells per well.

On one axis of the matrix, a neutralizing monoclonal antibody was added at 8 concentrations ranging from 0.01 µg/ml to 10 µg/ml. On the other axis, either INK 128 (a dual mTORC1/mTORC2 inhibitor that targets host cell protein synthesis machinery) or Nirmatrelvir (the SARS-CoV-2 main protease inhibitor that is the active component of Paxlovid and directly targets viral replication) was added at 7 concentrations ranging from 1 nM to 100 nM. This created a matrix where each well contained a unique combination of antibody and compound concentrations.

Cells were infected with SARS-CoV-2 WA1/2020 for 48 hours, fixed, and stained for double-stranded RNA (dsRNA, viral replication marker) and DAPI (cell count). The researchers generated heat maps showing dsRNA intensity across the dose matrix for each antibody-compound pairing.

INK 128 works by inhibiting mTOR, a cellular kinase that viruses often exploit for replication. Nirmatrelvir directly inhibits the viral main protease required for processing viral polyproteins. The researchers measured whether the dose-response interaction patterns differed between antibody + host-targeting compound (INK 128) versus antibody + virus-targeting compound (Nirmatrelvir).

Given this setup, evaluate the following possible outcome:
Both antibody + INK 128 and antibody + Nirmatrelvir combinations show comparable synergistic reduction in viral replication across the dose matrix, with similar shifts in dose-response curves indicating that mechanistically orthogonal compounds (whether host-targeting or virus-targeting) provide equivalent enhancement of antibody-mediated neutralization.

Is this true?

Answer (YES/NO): NO